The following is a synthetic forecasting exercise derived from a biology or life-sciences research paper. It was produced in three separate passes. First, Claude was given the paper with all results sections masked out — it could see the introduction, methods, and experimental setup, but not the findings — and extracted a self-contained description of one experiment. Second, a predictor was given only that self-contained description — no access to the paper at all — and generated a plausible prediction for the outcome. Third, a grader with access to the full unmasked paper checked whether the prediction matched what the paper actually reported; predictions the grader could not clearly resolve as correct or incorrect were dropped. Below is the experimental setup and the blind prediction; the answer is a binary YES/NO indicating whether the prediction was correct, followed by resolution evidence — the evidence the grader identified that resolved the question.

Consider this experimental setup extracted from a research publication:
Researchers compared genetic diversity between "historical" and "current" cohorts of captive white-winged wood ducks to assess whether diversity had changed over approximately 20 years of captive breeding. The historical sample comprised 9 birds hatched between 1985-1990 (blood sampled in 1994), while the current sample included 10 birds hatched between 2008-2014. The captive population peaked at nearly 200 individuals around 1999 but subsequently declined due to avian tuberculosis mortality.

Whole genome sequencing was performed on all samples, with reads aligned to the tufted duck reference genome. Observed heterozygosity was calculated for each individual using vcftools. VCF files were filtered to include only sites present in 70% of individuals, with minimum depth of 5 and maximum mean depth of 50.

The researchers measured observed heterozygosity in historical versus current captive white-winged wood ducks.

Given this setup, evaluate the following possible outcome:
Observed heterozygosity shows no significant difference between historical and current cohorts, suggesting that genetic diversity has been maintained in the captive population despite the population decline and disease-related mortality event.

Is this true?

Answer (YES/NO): NO